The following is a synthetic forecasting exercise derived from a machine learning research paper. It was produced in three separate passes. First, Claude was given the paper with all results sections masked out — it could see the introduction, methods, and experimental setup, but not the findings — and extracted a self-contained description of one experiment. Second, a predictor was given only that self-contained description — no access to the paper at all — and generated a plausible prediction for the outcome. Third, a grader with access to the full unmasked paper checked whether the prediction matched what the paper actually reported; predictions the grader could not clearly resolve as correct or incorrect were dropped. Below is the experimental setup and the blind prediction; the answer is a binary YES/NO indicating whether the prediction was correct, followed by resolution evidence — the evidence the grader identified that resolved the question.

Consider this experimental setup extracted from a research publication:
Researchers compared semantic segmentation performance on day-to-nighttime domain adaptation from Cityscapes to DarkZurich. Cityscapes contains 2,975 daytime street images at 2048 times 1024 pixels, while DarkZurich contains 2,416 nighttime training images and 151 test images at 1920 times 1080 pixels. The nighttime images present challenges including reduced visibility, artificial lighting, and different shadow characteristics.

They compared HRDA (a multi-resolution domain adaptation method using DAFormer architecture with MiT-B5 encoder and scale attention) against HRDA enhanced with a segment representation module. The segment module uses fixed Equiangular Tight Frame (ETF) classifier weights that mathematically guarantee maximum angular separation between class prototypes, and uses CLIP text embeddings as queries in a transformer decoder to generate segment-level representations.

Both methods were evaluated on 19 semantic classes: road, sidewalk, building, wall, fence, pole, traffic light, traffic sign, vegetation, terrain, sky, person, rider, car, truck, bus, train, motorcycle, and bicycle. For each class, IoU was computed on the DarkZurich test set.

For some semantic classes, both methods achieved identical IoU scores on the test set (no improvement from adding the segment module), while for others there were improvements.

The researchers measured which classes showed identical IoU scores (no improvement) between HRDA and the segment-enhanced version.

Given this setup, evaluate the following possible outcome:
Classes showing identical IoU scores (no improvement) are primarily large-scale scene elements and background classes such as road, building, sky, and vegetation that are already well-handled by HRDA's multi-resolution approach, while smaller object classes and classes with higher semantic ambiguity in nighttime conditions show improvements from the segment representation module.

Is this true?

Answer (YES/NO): NO